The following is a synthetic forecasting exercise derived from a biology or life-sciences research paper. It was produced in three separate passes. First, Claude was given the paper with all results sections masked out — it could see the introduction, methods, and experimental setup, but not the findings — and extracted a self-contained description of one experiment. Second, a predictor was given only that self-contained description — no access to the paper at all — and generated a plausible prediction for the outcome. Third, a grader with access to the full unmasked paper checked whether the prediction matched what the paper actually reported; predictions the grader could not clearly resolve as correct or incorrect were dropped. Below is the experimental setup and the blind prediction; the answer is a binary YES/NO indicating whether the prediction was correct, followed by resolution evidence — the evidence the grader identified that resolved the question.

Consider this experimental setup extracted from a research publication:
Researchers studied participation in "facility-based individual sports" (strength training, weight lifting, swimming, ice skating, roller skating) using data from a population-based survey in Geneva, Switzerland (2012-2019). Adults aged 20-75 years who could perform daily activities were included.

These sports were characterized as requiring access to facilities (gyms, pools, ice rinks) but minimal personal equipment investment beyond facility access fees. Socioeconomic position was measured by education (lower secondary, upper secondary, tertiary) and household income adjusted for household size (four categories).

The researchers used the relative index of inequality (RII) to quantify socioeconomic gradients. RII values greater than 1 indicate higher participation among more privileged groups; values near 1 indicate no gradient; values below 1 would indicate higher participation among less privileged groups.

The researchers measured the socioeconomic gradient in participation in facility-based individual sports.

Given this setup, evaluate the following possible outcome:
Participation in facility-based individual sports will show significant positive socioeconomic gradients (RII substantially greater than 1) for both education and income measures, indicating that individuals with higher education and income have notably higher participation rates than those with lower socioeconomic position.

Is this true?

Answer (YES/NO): YES